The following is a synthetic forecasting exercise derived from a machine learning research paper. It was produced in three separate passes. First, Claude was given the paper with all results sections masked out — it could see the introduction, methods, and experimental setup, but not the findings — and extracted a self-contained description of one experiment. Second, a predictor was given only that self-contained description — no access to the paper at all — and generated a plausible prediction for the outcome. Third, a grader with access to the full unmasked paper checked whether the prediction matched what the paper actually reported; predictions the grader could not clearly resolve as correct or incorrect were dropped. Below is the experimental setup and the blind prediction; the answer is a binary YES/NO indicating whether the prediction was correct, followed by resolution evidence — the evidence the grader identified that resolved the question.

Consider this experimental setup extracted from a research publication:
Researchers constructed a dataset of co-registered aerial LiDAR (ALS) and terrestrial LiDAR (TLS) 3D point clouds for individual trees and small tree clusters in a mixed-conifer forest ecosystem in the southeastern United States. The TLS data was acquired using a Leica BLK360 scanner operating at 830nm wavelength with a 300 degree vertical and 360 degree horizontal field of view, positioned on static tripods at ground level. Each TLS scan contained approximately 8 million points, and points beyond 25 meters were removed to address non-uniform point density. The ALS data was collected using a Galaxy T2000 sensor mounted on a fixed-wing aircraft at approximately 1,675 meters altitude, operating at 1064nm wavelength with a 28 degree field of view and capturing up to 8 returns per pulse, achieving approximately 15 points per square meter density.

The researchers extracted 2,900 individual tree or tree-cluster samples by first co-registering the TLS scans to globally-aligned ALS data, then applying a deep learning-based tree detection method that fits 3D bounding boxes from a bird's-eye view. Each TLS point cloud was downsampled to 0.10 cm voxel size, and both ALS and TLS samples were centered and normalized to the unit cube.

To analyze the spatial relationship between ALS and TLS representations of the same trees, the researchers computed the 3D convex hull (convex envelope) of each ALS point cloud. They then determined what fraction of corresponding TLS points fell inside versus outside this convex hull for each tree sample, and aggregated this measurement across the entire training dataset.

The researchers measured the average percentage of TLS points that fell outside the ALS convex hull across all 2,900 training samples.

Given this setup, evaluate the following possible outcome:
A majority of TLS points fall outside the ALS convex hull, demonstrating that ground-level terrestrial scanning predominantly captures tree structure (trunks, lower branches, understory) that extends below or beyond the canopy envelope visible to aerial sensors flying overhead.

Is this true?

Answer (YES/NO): NO